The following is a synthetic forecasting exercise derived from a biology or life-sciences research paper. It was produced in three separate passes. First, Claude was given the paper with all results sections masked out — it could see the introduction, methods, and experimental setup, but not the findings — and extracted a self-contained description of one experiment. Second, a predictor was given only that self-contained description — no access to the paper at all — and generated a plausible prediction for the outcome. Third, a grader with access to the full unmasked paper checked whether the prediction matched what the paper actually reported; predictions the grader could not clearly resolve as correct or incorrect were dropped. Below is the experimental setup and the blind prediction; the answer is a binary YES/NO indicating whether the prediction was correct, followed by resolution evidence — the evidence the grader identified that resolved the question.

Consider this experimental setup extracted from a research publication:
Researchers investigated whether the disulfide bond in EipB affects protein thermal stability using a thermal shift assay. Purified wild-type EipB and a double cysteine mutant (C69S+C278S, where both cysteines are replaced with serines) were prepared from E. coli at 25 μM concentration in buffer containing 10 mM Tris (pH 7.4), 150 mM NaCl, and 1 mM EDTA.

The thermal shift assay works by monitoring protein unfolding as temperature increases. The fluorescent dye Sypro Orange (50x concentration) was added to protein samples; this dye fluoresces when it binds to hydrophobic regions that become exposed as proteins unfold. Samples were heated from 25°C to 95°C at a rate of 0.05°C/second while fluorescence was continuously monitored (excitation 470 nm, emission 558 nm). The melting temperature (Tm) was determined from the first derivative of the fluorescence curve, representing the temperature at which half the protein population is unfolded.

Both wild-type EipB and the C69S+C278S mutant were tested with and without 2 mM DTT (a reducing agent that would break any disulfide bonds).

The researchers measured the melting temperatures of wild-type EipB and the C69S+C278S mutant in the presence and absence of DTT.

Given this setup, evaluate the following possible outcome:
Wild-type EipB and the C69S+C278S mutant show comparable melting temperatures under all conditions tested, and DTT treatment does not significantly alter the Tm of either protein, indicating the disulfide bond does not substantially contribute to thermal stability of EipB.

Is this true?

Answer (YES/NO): NO